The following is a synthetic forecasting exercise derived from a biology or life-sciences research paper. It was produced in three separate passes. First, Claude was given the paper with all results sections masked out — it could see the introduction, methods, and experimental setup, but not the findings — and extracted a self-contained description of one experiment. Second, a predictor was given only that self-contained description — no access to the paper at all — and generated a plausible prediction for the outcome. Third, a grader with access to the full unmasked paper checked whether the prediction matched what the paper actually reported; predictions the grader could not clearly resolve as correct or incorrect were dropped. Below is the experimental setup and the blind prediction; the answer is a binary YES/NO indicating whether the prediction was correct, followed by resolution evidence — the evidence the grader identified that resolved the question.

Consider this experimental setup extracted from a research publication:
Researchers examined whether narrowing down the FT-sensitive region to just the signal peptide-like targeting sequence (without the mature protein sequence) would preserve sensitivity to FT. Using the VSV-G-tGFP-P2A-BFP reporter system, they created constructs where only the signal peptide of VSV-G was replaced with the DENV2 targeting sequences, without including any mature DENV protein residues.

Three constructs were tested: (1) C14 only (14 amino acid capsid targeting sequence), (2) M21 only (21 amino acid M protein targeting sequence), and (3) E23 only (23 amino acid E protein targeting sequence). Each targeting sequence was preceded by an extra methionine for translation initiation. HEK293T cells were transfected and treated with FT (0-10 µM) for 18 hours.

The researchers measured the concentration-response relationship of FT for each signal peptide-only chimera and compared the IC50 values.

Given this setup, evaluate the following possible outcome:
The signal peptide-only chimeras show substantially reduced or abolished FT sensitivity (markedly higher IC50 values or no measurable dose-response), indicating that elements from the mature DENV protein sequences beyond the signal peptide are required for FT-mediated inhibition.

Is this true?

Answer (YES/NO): NO